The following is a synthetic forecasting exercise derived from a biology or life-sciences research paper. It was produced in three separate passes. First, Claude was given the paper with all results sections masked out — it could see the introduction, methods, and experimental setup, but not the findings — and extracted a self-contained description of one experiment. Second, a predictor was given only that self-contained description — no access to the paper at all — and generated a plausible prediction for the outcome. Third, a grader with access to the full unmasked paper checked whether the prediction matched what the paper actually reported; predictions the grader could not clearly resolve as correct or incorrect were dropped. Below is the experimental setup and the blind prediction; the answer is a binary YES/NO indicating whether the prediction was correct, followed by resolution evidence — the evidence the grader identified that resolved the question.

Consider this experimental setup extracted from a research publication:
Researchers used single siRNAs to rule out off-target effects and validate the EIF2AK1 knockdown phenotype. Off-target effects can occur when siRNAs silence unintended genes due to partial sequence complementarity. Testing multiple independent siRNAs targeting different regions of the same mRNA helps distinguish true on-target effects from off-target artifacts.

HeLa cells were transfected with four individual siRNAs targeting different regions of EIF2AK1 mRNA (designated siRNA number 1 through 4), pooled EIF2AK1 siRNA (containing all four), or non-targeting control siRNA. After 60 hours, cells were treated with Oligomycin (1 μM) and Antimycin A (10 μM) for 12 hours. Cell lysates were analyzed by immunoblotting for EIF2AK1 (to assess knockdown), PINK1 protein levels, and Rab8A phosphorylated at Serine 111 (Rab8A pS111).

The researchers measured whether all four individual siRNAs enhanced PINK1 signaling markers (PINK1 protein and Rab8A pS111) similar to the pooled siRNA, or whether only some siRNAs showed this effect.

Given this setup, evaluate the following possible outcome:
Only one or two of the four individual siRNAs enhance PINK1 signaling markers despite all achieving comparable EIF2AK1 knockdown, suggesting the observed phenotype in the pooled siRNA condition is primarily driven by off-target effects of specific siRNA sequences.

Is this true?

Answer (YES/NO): NO